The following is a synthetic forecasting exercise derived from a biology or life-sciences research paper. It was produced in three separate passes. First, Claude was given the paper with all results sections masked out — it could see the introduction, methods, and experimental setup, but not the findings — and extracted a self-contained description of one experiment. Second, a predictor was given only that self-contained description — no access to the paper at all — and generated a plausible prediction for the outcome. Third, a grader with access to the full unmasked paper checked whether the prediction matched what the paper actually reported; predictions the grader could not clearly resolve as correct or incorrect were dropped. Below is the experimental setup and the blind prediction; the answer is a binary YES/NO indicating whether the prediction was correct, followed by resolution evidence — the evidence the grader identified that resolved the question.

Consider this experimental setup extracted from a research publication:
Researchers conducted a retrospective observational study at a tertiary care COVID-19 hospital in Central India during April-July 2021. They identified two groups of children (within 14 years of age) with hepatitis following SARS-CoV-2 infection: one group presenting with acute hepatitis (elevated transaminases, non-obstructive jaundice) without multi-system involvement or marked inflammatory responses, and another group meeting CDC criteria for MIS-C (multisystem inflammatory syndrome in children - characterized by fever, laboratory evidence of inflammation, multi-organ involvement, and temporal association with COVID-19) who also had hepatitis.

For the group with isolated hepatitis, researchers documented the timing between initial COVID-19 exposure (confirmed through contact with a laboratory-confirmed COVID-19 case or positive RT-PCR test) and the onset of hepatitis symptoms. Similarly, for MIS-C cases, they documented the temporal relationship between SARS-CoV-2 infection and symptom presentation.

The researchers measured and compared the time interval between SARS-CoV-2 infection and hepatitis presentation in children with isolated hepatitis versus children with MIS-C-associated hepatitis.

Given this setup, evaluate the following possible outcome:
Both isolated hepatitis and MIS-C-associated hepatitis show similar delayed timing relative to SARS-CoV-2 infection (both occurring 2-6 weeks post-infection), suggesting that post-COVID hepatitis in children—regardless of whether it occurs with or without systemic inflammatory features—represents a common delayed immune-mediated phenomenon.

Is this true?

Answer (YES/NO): NO